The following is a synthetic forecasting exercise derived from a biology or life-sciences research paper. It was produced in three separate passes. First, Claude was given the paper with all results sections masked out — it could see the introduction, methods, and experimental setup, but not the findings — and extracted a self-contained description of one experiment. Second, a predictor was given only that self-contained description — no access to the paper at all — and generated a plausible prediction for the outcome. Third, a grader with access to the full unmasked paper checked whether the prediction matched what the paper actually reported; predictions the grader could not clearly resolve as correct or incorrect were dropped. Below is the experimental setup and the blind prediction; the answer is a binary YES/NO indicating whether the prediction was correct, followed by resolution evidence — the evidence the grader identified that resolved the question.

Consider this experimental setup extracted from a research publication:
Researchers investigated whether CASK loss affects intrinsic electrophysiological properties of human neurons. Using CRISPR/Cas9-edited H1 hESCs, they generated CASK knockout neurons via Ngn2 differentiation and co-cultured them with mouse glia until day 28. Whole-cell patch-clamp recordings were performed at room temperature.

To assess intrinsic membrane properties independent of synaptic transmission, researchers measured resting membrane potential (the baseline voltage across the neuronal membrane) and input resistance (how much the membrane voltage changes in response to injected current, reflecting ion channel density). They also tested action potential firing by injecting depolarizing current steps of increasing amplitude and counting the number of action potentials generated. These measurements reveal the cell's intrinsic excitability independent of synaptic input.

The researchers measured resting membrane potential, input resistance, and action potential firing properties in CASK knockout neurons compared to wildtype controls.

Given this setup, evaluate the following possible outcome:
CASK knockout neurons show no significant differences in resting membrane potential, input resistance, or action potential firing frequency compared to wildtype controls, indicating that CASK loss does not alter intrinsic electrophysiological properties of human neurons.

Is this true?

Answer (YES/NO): NO